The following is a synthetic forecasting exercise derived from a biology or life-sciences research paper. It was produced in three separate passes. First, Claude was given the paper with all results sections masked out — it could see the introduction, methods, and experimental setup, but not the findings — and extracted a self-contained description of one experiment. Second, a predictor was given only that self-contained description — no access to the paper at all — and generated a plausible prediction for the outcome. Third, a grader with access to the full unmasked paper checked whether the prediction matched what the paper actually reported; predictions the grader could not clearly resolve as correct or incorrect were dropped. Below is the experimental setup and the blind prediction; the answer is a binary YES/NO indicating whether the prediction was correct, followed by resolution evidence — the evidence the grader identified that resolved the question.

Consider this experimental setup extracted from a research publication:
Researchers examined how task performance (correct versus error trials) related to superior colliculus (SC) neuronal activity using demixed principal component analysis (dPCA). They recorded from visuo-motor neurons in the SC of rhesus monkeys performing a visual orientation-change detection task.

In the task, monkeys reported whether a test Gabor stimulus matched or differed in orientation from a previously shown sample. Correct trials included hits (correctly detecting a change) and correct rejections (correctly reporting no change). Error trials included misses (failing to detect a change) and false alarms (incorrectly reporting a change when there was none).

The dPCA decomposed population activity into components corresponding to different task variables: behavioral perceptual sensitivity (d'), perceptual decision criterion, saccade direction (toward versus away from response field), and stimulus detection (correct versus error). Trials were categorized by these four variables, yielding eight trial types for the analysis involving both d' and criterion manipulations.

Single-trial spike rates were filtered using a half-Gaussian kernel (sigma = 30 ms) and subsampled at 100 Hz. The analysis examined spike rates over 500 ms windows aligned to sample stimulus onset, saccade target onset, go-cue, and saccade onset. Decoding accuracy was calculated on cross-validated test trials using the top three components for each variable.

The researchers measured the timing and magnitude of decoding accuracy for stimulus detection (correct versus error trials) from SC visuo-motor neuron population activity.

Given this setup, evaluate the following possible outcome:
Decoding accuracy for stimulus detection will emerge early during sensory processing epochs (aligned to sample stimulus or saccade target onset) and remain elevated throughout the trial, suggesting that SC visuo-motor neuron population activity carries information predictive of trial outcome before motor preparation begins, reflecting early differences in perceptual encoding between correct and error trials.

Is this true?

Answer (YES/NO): NO